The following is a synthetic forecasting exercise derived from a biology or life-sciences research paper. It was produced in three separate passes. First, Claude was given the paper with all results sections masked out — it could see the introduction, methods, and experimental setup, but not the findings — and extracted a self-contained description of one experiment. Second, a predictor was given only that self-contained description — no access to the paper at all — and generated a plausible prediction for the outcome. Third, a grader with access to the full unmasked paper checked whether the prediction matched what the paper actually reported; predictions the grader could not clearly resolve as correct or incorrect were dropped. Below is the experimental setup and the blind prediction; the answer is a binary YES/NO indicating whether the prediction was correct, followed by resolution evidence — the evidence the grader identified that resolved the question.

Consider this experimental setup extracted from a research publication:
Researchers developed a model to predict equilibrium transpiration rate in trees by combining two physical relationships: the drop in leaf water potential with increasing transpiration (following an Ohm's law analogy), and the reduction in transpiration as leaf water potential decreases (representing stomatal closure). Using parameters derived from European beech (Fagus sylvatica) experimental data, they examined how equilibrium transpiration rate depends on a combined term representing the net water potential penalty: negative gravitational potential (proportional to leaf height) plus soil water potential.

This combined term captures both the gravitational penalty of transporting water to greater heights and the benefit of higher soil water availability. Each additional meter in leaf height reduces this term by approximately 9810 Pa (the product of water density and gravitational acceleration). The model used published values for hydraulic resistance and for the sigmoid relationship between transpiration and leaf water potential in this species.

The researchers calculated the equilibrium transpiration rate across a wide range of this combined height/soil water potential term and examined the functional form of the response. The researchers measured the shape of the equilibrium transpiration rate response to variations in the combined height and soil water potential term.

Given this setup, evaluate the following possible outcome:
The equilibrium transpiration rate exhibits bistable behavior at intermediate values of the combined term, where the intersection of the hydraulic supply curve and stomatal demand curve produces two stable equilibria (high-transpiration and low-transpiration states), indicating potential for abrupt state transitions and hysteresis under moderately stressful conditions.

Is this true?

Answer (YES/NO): NO